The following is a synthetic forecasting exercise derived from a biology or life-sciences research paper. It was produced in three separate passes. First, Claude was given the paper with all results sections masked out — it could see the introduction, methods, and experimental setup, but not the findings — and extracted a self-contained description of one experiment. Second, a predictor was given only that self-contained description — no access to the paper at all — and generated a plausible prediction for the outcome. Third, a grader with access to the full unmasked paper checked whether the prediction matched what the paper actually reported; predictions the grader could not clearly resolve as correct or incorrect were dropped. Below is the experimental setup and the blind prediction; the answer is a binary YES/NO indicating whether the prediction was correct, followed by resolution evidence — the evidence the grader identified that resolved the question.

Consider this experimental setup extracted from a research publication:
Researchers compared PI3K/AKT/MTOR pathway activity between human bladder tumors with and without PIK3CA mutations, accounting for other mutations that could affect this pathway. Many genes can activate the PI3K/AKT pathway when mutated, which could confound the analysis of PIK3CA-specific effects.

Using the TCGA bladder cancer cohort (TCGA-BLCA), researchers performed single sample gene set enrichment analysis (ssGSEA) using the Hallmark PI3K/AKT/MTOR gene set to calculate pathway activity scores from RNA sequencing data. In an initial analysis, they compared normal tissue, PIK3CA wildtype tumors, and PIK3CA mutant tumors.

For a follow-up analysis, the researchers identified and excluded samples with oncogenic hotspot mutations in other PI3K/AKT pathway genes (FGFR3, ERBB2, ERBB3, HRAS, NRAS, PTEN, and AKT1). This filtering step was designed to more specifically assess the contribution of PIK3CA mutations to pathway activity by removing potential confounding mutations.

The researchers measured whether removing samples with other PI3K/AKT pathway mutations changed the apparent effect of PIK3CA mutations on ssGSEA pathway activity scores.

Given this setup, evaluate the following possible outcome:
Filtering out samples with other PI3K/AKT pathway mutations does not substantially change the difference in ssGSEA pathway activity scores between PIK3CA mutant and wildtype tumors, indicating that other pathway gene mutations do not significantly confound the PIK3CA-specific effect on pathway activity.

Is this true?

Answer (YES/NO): NO